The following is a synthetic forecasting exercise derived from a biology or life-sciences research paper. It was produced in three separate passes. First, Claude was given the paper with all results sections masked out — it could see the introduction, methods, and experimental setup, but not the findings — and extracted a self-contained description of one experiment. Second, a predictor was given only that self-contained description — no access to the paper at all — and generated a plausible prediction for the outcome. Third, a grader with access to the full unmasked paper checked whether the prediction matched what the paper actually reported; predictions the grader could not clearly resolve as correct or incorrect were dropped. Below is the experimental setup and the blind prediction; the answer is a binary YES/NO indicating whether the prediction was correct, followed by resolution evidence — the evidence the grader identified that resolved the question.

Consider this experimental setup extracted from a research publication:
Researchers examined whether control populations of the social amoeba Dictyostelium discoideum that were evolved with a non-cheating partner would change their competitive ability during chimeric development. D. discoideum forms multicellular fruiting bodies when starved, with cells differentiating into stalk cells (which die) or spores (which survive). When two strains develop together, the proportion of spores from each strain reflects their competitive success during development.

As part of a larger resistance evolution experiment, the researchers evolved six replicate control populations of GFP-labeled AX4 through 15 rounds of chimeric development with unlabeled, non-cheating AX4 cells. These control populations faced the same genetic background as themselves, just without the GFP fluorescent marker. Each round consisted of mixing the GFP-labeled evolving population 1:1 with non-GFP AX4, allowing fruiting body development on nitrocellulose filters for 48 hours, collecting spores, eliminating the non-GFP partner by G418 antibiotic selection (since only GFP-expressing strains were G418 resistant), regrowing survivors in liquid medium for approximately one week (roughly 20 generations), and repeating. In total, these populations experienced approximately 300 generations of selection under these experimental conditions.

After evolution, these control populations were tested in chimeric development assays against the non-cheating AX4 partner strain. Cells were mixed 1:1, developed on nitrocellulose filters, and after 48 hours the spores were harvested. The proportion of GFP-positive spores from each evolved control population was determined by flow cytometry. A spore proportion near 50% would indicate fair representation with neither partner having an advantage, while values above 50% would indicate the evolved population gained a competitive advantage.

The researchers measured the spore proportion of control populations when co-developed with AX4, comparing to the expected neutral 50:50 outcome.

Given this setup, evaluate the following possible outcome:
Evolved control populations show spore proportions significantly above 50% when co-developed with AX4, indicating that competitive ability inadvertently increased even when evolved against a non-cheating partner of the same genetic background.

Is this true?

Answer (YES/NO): NO